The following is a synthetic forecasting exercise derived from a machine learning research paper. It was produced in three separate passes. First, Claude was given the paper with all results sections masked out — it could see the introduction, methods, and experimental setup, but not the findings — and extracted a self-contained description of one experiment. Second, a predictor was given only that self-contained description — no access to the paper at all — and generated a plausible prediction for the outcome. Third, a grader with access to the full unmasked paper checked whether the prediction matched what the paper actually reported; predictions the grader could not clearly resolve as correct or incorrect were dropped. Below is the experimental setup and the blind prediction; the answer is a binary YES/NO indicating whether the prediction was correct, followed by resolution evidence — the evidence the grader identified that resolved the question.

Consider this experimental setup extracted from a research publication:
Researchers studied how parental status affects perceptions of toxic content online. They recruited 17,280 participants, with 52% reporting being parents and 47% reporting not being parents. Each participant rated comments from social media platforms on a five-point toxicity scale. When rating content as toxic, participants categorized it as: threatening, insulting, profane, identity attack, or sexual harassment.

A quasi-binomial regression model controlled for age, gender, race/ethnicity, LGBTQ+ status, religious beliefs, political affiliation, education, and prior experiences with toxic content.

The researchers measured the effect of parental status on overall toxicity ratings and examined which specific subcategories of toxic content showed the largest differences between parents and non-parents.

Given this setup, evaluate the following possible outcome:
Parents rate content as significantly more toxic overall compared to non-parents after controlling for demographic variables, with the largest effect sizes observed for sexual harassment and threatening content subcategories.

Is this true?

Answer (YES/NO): NO